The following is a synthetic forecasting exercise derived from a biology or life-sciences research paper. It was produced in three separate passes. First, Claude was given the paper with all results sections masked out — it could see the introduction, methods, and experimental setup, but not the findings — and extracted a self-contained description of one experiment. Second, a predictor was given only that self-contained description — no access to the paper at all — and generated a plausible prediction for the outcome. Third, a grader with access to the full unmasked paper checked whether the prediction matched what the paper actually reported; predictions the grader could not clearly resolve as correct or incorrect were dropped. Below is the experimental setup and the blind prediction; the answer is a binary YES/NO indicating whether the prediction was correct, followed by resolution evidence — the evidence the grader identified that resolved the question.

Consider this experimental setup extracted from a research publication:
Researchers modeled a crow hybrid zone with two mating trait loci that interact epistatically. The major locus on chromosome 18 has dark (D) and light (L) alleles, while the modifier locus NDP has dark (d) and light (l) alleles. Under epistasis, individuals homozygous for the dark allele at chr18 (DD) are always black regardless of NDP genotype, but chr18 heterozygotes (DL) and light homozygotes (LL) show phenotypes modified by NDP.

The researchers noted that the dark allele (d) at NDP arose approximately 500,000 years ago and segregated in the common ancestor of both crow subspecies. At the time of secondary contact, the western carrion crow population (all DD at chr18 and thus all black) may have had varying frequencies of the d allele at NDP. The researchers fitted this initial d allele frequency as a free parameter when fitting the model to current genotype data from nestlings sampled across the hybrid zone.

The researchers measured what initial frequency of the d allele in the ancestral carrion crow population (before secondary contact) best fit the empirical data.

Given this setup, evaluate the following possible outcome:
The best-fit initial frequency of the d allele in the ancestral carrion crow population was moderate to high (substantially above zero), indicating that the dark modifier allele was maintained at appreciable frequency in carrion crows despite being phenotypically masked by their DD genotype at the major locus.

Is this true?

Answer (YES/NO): YES